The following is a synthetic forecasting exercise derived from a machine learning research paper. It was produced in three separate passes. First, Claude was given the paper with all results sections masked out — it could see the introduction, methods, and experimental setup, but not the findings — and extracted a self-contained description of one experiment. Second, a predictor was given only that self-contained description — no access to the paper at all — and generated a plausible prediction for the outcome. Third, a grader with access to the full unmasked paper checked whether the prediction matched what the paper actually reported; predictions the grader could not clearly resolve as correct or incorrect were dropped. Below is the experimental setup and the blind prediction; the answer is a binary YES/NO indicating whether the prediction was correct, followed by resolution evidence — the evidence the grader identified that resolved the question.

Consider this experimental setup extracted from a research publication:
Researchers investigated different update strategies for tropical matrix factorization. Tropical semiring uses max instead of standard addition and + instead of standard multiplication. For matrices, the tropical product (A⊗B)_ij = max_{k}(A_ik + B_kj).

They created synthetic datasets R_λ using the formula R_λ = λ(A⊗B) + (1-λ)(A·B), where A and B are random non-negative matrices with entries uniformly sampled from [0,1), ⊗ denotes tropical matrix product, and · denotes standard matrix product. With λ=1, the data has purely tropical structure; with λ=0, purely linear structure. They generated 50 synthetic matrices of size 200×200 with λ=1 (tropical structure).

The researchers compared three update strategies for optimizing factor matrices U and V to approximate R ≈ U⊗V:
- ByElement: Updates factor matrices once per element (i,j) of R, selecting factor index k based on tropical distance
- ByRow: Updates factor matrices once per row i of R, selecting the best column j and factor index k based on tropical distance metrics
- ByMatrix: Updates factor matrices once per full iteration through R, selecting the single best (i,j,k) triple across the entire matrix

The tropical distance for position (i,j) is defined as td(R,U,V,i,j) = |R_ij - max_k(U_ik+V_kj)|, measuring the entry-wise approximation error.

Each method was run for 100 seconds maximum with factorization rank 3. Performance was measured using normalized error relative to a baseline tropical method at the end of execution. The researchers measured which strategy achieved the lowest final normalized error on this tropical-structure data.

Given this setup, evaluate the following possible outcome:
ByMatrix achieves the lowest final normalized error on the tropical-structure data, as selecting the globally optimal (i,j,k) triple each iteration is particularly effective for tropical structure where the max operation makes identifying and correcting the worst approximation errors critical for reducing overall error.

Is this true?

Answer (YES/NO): NO